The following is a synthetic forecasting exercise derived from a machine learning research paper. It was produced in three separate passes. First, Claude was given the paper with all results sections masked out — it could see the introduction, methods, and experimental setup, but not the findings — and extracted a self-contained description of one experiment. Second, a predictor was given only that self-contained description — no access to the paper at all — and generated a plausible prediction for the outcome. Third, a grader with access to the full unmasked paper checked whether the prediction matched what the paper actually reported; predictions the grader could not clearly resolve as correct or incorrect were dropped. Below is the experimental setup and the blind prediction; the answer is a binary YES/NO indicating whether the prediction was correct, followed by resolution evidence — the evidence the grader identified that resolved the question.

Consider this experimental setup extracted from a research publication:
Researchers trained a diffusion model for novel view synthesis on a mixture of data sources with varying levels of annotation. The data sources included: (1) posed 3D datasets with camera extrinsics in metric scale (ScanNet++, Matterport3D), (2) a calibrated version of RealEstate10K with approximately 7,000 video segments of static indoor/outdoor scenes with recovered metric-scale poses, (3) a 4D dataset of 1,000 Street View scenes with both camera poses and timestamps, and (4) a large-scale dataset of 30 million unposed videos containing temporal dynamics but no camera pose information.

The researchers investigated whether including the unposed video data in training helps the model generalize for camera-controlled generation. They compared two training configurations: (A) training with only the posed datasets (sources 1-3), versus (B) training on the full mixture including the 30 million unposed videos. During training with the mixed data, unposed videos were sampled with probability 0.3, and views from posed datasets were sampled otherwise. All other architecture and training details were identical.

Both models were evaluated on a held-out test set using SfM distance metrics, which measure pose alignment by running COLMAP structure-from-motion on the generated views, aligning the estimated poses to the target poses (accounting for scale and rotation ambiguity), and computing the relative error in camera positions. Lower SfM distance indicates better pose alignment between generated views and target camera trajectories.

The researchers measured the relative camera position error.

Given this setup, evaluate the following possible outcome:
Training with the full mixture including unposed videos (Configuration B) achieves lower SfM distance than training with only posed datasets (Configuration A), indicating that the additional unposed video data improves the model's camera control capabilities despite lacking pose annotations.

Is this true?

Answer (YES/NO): NO